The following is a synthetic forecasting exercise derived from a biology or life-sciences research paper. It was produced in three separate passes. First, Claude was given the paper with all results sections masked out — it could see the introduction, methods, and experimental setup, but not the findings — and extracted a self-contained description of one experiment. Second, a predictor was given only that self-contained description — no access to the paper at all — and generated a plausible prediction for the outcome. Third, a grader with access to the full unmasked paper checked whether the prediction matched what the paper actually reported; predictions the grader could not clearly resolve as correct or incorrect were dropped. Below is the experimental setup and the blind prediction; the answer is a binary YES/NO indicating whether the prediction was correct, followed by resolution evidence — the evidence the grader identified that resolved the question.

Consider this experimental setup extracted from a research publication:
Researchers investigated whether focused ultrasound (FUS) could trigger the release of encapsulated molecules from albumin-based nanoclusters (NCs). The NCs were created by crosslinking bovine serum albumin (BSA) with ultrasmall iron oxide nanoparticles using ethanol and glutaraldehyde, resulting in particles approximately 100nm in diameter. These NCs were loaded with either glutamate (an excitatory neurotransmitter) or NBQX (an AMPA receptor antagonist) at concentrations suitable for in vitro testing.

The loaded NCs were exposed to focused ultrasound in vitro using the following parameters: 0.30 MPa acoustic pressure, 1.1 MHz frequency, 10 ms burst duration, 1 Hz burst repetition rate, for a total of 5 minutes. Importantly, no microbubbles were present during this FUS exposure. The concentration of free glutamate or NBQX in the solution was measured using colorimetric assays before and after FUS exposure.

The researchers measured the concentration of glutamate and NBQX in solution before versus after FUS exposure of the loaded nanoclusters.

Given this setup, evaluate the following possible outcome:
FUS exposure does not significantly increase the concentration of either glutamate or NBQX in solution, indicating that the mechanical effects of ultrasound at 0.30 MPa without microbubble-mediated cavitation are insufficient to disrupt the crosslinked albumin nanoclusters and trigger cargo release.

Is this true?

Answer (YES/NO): NO